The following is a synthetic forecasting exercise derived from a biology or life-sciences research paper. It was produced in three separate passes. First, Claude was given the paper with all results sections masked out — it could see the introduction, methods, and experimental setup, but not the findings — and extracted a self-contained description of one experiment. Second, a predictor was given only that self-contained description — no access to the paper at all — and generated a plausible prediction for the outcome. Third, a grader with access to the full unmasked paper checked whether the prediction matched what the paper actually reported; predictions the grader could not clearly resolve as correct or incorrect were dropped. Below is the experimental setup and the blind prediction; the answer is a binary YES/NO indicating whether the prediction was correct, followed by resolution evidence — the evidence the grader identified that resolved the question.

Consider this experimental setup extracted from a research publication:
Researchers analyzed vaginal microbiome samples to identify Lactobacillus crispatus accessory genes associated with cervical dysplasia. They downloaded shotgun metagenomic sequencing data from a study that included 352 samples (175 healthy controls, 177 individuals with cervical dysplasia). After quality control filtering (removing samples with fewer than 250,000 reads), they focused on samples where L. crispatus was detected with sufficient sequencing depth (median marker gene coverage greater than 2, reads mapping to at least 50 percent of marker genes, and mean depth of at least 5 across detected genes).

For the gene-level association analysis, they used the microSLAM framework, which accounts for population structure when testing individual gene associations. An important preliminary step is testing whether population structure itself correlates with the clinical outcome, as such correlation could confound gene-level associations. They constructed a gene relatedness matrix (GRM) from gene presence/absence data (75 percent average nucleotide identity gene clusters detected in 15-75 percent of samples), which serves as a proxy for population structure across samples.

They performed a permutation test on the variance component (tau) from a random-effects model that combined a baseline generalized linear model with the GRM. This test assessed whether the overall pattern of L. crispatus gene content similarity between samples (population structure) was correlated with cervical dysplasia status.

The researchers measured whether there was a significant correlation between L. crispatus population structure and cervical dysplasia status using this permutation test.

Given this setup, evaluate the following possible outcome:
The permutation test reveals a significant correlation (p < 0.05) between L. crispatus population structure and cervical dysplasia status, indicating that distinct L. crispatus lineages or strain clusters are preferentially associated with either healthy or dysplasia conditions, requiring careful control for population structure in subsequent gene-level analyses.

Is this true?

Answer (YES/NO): NO